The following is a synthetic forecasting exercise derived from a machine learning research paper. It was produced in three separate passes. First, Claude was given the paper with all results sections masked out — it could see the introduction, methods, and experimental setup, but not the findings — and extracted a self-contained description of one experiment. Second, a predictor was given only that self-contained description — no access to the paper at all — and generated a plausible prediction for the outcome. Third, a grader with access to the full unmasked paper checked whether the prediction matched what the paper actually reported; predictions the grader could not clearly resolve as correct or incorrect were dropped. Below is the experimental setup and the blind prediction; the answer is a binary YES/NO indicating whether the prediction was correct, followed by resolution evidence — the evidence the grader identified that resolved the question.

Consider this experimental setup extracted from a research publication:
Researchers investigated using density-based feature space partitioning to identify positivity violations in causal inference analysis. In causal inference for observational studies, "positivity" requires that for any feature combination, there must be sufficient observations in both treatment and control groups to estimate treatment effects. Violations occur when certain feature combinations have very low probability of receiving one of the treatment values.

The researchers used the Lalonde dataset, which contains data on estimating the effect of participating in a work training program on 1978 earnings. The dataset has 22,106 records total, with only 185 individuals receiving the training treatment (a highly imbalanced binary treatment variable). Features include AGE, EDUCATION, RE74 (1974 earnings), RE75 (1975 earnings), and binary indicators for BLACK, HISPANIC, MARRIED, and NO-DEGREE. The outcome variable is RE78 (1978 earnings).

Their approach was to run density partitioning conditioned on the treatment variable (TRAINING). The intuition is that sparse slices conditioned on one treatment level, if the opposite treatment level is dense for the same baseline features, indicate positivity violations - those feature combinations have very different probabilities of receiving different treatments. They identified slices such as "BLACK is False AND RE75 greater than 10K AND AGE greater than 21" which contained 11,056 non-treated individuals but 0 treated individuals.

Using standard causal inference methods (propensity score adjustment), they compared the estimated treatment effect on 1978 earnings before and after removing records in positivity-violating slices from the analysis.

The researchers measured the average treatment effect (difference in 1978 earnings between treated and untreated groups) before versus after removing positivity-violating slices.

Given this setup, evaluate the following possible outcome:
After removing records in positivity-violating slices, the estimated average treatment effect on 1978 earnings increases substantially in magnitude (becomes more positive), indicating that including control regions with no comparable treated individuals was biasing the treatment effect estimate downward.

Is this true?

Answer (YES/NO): NO